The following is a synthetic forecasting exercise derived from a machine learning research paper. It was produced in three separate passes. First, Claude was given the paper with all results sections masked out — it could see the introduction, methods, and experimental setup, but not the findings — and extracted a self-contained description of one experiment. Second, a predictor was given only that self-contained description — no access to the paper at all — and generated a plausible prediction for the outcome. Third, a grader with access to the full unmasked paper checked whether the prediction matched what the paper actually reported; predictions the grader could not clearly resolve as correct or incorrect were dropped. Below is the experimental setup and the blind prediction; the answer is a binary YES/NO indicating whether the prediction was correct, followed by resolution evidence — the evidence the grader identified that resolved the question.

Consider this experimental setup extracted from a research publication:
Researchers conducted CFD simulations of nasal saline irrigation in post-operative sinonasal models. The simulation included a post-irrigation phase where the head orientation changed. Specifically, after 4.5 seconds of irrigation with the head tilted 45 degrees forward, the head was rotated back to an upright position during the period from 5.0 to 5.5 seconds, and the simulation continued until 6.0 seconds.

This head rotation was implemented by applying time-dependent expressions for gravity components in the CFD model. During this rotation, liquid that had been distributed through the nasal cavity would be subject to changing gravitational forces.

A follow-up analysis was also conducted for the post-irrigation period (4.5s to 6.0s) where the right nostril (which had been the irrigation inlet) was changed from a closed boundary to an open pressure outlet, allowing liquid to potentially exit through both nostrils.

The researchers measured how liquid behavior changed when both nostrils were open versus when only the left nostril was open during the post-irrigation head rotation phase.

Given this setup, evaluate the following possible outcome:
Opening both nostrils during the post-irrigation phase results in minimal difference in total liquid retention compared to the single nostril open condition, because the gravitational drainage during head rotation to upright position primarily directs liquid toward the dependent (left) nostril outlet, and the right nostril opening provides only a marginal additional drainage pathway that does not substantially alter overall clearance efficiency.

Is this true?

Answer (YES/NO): NO